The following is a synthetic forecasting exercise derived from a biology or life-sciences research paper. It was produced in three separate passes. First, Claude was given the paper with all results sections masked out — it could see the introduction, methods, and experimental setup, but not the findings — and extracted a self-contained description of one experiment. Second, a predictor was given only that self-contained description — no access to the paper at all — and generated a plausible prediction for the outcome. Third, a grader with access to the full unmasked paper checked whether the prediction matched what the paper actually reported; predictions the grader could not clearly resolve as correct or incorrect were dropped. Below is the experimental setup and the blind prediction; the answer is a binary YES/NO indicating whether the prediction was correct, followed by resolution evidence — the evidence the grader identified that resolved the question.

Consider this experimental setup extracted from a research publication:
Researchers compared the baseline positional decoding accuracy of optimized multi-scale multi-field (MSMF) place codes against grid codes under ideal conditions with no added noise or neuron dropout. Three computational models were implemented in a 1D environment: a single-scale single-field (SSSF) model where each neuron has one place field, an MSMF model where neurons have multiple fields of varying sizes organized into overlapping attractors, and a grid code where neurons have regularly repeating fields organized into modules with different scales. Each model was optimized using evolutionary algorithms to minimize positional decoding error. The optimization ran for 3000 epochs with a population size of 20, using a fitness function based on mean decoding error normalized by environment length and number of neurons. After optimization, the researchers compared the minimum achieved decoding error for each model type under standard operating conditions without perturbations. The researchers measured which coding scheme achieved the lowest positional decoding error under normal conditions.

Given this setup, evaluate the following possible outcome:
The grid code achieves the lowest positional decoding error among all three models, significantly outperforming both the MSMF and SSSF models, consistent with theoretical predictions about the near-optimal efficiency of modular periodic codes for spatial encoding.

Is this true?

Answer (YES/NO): NO